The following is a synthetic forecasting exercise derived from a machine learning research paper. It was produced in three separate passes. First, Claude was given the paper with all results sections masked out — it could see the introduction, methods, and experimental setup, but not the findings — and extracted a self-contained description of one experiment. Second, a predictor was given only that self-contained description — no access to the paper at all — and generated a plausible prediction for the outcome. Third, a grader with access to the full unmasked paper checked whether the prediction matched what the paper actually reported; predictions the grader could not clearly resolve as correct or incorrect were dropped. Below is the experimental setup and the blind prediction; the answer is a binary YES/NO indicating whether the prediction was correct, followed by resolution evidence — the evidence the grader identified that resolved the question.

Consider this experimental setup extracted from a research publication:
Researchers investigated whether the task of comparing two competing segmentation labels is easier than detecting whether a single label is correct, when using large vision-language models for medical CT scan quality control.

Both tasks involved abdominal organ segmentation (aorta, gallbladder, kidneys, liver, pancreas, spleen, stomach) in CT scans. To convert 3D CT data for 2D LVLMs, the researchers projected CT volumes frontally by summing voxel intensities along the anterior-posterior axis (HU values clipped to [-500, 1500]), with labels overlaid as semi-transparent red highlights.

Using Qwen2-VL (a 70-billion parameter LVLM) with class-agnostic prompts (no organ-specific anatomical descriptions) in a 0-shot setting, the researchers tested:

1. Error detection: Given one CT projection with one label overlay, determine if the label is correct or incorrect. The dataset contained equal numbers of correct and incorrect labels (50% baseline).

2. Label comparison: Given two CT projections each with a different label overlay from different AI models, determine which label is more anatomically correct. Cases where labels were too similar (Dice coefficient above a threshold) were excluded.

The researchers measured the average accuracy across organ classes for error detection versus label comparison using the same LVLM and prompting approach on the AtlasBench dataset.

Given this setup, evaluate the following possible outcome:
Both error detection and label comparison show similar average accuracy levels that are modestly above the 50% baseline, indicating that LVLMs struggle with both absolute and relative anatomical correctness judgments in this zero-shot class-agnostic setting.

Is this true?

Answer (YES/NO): NO